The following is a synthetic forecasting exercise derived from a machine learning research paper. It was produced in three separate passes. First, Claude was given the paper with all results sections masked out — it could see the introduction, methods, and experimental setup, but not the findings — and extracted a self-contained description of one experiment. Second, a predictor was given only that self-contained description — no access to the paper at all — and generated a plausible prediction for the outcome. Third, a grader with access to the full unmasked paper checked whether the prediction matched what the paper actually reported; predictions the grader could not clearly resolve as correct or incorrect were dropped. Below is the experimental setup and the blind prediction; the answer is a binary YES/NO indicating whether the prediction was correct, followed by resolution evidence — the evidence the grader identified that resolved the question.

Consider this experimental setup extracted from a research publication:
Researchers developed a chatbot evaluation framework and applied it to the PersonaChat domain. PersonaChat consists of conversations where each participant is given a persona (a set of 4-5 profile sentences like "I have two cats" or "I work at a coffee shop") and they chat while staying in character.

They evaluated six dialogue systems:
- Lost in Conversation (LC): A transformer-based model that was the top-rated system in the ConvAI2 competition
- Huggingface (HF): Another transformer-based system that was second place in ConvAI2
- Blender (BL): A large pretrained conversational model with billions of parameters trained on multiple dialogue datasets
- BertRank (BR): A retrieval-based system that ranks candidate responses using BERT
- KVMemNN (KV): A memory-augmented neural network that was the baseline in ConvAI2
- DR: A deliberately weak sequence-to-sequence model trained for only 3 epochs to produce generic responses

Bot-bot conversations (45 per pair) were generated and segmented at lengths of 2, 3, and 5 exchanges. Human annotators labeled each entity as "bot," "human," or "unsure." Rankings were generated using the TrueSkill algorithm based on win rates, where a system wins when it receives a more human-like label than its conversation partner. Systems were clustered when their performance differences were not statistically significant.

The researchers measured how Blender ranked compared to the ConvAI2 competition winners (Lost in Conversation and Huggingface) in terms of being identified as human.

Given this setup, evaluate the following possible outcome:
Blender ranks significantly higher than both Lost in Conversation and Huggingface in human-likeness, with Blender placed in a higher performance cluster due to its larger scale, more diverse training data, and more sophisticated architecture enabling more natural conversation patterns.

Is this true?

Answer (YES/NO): YES